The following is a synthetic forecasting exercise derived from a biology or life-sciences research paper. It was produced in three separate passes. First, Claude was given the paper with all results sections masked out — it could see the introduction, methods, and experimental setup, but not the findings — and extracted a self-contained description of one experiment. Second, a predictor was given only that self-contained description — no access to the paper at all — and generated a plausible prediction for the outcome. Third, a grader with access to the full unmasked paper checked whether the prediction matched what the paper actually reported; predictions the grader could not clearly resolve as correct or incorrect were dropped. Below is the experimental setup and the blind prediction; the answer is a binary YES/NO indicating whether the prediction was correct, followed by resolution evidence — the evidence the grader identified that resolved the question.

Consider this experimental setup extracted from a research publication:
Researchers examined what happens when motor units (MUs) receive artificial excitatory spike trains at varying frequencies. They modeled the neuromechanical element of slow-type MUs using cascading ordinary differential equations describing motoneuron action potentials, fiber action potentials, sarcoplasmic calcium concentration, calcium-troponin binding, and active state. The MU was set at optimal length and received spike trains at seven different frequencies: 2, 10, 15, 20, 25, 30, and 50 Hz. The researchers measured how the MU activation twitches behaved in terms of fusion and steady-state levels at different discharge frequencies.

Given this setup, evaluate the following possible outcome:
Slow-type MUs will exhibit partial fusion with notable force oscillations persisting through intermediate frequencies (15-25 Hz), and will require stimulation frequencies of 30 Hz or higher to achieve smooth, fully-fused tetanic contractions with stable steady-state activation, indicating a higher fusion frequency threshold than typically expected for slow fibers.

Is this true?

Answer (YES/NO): NO